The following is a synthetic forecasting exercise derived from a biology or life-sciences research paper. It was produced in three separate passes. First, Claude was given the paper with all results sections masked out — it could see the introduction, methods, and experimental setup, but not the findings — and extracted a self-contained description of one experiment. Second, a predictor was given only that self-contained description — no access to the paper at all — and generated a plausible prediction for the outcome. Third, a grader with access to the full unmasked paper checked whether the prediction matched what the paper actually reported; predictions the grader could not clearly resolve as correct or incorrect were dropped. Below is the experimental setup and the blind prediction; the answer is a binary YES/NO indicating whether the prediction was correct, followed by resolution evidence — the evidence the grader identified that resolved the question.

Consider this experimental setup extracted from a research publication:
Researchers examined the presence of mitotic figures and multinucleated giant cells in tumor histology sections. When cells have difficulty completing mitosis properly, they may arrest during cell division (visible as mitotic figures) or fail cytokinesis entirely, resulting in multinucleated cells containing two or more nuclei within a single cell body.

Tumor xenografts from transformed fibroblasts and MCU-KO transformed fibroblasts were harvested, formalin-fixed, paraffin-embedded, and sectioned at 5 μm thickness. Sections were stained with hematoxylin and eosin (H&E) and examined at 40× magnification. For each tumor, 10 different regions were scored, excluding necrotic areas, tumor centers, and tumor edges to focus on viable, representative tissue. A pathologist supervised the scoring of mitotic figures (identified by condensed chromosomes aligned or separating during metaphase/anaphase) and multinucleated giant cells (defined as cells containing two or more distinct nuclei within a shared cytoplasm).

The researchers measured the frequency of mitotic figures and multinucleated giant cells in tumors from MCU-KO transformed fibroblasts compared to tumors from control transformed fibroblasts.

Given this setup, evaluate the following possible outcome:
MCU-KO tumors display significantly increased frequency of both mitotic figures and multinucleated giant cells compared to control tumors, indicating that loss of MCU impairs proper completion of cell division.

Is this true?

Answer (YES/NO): NO